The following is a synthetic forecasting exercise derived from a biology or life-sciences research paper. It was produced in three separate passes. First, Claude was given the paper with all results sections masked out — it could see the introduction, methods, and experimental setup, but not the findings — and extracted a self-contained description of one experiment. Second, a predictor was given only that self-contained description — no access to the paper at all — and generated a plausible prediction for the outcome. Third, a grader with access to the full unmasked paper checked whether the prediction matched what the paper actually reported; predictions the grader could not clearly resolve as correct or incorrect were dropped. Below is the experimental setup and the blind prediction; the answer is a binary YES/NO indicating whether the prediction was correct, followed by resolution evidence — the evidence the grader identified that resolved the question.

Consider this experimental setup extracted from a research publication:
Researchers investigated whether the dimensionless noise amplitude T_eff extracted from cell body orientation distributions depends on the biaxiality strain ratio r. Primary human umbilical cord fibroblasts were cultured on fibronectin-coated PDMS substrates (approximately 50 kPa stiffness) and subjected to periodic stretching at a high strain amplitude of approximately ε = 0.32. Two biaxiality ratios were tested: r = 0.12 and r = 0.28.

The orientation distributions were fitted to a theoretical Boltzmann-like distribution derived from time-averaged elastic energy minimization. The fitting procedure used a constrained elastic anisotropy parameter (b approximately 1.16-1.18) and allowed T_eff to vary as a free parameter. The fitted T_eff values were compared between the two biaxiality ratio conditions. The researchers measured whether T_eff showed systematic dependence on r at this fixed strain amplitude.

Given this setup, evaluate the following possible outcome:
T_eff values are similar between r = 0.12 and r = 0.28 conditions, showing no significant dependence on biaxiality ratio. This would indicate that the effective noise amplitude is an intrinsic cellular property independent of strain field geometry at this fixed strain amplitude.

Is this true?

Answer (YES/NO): NO